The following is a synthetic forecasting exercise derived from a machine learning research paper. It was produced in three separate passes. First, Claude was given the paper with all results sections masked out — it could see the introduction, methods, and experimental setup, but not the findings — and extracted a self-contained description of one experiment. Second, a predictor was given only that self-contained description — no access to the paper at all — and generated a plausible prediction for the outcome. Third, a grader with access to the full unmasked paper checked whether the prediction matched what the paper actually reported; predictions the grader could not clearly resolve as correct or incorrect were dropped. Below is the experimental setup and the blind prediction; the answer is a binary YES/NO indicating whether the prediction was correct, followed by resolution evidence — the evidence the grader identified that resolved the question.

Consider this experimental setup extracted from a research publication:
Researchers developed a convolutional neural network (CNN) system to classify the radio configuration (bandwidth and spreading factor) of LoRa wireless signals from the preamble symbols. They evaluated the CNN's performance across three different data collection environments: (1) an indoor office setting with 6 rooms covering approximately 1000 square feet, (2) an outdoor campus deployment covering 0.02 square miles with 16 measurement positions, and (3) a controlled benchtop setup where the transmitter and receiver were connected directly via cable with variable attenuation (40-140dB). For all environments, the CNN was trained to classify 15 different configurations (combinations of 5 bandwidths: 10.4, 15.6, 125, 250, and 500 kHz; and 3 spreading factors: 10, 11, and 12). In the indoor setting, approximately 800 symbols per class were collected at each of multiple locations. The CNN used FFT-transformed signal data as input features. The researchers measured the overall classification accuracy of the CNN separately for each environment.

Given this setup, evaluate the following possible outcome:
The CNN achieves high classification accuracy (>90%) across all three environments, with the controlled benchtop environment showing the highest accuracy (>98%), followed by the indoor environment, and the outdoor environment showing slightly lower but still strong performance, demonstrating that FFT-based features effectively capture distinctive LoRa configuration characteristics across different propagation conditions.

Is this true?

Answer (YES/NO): NO